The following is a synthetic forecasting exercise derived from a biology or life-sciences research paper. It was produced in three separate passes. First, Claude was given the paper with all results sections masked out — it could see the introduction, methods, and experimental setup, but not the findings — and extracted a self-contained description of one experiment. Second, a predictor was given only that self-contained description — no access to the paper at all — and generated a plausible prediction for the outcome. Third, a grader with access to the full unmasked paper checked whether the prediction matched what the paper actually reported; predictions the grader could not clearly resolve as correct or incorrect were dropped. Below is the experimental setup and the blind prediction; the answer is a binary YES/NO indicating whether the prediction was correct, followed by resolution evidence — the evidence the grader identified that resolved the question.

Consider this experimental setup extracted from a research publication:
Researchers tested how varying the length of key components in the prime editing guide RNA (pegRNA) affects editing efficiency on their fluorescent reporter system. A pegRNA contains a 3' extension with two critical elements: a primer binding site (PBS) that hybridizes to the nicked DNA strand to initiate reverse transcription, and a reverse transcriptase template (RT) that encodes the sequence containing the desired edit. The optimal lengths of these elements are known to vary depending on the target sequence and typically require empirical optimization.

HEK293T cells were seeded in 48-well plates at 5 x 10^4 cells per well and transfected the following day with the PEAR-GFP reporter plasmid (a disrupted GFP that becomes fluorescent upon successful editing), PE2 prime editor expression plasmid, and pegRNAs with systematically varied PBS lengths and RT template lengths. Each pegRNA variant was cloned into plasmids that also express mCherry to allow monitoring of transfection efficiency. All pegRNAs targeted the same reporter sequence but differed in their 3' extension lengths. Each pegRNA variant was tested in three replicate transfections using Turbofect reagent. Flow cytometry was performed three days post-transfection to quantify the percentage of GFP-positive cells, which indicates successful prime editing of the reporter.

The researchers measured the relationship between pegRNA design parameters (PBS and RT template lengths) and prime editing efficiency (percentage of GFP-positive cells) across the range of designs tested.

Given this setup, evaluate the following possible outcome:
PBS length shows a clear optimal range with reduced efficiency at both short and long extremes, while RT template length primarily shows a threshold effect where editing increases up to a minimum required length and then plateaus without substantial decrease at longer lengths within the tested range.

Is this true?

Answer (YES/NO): NO